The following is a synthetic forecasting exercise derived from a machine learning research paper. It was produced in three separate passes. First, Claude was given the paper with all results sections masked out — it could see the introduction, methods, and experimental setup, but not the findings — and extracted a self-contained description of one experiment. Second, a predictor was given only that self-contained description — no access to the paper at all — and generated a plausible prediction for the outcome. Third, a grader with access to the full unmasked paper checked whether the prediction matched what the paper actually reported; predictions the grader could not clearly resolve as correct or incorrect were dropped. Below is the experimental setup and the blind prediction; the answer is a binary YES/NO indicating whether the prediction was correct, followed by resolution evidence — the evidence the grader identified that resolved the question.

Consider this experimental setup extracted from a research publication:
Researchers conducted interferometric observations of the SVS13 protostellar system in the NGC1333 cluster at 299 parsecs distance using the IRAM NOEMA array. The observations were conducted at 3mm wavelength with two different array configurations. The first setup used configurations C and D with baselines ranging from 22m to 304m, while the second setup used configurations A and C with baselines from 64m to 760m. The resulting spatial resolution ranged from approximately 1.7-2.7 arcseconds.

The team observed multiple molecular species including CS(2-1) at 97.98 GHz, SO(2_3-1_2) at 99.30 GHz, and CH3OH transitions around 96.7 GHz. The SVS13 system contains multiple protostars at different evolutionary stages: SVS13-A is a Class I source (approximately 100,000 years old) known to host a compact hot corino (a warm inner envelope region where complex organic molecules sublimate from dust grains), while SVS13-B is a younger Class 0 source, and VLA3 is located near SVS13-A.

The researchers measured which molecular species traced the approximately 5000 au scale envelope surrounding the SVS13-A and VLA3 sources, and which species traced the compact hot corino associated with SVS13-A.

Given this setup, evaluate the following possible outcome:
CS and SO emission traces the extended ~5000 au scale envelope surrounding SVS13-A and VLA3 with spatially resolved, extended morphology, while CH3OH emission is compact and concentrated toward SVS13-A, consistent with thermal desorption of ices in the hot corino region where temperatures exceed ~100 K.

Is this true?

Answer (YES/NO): NO